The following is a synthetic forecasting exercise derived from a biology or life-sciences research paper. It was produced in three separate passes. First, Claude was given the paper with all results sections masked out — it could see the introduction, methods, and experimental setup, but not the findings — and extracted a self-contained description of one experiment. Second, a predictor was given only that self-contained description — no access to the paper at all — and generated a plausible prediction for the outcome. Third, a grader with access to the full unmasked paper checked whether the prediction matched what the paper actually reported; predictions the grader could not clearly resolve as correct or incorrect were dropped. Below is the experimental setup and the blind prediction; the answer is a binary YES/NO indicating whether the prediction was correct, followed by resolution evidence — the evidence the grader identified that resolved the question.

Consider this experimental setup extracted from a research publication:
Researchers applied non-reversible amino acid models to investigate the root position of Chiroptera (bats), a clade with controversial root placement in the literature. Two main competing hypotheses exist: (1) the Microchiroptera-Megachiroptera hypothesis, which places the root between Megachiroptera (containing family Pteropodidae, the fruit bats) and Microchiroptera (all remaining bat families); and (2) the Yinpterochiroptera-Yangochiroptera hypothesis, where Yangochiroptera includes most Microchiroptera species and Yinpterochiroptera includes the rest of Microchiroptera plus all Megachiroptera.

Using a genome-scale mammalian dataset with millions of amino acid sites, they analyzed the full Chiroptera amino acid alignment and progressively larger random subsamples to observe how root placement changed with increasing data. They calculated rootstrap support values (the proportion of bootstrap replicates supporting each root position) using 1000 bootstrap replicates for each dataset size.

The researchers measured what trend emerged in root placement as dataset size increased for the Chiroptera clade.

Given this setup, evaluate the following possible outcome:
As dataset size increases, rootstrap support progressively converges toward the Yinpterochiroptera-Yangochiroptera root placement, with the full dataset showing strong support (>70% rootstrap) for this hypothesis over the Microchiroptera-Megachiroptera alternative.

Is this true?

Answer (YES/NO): NO